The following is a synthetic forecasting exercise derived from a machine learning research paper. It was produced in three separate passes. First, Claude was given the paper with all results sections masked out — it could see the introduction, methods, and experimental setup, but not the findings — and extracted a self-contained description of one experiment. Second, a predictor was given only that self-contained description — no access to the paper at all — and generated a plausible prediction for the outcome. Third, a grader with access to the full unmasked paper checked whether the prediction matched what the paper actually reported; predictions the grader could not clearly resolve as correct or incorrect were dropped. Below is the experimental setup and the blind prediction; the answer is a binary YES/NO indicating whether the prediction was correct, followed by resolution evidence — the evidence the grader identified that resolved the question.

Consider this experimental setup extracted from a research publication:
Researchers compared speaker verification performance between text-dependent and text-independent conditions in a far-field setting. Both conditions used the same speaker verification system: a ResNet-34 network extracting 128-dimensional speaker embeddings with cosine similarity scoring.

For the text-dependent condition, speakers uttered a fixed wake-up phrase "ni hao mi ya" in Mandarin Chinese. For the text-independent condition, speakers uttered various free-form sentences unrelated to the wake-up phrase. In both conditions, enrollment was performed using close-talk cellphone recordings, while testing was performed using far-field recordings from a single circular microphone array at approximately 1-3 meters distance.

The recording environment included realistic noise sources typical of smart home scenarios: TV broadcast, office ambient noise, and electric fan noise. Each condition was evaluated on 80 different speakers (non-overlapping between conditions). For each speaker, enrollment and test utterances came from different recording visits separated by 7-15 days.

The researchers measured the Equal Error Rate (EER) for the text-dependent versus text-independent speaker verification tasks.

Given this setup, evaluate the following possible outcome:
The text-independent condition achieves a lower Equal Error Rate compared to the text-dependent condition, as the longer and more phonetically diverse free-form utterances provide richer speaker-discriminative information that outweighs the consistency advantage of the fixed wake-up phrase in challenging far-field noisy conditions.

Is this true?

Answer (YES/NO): NO